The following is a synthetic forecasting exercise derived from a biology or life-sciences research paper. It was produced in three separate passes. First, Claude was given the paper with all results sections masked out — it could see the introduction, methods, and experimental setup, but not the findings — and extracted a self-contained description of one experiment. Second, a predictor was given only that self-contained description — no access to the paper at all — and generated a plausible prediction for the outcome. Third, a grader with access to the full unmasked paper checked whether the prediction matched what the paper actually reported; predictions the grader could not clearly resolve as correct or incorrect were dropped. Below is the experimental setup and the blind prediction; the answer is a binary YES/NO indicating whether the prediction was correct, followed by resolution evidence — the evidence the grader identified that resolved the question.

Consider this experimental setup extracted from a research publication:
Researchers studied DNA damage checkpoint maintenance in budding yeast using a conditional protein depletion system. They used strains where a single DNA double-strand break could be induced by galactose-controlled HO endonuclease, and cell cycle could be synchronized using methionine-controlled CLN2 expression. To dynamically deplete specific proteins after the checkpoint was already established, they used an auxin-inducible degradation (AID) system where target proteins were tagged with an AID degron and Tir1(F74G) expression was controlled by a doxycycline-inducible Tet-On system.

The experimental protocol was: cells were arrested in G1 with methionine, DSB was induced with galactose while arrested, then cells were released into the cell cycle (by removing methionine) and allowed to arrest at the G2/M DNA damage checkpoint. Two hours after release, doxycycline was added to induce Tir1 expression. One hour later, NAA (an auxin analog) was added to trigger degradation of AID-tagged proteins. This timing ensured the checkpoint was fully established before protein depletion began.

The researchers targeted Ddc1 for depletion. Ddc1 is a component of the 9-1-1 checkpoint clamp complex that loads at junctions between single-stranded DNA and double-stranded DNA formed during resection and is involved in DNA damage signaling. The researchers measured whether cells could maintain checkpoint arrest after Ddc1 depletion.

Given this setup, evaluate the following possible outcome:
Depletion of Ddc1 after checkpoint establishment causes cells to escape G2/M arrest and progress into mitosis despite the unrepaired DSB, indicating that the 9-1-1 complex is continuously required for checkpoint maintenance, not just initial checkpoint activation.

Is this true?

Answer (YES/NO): YES